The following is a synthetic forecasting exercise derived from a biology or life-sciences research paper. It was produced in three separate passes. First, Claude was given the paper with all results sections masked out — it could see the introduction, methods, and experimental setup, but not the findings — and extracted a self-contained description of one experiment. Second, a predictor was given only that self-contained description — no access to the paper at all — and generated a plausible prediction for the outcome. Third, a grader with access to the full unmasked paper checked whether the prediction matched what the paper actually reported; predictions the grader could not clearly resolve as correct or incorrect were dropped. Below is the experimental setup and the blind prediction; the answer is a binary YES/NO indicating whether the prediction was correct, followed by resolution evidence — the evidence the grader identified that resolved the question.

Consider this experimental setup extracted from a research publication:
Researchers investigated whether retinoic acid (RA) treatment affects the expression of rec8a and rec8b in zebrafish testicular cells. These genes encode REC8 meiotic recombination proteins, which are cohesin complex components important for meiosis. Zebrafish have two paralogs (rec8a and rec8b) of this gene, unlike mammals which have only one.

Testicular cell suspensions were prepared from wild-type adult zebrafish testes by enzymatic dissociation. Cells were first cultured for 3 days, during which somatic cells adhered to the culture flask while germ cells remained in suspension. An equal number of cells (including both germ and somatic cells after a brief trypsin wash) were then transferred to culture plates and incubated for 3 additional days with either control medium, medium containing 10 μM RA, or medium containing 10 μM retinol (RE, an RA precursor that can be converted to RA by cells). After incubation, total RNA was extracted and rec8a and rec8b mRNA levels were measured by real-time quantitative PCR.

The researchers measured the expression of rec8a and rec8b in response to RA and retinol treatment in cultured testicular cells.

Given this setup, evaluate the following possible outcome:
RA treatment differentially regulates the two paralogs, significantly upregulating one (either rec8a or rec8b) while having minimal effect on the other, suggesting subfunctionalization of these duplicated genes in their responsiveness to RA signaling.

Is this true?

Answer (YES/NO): NO